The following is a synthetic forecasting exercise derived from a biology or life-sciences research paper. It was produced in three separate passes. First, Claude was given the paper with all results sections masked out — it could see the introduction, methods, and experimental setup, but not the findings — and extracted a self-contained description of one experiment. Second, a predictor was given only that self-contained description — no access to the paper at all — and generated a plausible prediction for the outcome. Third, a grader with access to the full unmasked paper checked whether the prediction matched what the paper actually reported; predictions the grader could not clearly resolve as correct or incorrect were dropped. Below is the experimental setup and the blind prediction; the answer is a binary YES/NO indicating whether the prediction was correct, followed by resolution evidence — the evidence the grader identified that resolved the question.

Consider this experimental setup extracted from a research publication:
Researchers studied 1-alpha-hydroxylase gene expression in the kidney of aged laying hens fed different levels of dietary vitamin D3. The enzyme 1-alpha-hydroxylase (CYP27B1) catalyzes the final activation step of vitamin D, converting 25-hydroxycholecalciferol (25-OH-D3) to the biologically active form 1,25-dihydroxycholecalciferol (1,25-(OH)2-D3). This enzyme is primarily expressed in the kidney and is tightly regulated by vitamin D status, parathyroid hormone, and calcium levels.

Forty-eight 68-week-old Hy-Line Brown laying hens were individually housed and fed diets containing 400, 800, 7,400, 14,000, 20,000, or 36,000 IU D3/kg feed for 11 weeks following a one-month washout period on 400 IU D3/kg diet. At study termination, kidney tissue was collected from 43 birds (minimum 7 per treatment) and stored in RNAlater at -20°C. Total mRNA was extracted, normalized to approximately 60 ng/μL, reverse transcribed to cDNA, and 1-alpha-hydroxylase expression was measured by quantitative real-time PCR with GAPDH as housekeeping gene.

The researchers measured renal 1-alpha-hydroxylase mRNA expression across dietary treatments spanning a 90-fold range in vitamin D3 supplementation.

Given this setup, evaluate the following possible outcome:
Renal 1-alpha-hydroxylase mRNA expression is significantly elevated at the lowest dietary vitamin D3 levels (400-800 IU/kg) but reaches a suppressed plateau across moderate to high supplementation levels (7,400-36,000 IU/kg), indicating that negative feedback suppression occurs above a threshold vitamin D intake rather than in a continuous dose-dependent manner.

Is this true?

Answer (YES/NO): NO